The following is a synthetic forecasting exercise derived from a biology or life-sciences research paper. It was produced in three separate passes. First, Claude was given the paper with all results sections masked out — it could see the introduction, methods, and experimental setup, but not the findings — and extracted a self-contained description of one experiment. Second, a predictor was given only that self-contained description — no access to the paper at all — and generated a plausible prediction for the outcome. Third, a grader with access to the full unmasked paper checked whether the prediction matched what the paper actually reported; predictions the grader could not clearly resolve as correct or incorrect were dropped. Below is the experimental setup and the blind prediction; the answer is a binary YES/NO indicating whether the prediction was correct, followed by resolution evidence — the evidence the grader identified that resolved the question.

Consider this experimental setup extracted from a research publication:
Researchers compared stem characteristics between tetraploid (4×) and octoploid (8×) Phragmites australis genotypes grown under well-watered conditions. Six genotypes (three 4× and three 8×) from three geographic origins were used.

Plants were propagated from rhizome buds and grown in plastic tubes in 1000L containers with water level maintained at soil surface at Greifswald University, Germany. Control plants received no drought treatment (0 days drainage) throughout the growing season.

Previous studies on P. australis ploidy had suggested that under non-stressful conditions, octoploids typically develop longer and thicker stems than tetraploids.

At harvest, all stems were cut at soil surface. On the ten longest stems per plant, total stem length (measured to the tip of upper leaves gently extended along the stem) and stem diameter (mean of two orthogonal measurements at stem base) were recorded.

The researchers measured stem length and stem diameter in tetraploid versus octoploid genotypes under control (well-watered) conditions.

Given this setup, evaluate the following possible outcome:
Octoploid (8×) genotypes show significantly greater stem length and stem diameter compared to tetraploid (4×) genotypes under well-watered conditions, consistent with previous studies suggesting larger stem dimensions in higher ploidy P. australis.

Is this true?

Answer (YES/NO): NO